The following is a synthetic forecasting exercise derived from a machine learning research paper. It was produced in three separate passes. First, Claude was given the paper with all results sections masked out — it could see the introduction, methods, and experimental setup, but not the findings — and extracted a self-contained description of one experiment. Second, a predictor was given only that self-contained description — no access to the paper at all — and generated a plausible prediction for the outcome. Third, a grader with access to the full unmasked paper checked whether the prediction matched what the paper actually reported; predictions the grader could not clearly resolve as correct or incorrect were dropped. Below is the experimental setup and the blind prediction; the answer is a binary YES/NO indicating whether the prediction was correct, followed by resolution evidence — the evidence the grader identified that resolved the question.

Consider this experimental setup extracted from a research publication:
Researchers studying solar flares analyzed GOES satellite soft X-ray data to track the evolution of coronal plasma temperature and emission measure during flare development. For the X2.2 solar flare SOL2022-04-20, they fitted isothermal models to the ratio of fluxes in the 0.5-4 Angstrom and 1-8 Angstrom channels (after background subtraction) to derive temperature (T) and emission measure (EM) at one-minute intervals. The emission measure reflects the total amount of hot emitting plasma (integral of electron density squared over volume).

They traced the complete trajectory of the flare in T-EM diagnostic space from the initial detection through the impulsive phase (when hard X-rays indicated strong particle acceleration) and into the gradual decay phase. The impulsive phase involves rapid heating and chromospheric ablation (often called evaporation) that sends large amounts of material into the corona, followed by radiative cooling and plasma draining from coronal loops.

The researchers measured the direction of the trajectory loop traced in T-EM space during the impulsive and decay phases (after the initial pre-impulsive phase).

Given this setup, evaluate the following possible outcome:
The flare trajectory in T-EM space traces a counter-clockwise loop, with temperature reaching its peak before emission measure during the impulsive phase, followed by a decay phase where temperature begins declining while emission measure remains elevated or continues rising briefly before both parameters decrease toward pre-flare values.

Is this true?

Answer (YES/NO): NO